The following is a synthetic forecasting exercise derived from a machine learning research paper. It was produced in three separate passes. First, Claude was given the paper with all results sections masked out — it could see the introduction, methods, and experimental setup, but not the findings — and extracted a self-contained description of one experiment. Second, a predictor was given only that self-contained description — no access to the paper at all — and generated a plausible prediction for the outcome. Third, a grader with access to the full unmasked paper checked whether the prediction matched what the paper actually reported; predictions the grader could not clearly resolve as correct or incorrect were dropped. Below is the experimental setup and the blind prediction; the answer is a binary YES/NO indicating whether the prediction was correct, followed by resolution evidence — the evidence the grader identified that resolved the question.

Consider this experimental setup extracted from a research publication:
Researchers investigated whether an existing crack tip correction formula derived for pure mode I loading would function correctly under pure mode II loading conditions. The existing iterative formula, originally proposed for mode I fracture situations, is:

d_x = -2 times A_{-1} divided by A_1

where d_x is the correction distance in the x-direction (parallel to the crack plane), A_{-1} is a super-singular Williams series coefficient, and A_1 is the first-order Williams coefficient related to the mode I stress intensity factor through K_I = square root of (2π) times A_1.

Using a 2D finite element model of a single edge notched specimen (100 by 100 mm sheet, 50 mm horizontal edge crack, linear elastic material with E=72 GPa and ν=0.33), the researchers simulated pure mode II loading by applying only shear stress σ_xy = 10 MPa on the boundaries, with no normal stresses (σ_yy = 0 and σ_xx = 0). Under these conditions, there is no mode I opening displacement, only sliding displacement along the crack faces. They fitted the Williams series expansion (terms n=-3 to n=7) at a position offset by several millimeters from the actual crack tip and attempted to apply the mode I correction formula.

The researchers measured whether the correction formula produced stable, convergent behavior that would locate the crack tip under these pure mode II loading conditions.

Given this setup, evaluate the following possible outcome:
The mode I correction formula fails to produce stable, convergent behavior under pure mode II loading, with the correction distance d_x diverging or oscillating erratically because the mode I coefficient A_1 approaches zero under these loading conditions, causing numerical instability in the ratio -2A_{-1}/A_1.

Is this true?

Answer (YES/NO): YES